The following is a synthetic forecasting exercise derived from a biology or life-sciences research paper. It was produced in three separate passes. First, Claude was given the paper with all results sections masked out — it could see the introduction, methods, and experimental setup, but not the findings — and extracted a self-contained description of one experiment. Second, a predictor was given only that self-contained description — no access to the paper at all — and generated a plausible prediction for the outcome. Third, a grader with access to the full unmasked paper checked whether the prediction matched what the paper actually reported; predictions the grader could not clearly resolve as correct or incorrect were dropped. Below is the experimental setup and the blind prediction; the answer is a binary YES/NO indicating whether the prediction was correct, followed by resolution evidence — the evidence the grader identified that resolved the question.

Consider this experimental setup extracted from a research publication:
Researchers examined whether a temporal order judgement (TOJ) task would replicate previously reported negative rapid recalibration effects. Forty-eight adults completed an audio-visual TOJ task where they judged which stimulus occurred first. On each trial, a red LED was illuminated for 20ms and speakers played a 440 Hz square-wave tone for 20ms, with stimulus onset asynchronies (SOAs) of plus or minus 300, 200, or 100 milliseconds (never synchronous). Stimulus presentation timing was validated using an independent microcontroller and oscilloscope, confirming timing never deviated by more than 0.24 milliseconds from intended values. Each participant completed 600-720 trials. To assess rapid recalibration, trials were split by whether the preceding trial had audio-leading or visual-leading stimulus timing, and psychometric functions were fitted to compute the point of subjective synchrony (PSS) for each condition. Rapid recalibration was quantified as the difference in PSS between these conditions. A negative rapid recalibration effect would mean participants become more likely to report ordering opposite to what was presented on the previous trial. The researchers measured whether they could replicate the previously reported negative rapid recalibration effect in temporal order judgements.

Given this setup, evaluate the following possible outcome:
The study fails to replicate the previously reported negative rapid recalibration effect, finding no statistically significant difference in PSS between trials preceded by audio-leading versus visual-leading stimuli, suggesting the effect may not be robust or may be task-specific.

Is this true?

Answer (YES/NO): YES